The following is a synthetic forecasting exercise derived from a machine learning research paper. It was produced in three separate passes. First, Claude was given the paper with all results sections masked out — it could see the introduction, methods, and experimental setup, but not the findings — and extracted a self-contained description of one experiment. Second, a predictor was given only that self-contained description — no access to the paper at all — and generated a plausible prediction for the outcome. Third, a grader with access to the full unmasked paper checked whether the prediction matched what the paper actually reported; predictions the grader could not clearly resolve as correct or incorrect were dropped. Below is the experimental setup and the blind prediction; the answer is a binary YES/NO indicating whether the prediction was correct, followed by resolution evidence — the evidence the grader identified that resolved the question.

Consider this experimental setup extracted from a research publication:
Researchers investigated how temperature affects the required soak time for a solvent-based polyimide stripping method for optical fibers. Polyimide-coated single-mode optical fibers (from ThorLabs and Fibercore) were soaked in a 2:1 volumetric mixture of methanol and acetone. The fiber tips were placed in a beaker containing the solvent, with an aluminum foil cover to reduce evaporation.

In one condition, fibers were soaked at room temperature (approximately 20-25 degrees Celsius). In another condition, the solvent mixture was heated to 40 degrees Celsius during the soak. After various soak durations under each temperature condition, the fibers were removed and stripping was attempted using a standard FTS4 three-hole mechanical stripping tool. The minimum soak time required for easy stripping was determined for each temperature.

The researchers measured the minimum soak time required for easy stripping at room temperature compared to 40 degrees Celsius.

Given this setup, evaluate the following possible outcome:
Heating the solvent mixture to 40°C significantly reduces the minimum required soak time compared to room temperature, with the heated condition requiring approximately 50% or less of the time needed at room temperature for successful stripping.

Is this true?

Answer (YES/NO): NO